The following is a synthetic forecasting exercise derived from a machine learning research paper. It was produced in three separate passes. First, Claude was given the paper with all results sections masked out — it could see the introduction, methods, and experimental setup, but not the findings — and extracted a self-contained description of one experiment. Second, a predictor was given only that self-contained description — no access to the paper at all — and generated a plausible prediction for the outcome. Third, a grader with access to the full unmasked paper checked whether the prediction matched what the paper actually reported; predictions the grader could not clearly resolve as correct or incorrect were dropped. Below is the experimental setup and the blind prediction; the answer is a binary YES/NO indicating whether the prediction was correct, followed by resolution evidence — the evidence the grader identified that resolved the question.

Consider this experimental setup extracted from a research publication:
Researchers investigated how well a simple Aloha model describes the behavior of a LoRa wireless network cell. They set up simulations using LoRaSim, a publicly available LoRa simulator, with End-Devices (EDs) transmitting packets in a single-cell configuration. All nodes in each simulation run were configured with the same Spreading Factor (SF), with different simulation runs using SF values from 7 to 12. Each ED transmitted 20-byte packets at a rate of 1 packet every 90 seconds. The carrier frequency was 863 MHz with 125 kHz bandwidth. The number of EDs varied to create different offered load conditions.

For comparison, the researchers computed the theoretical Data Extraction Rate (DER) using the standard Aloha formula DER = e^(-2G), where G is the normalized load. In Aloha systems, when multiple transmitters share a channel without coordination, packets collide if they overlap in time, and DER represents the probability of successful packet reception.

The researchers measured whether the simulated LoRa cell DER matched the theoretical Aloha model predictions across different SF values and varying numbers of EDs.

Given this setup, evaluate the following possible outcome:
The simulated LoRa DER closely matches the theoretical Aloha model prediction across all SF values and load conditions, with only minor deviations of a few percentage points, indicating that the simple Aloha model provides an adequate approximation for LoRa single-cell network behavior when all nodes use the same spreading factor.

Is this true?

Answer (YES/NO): YES